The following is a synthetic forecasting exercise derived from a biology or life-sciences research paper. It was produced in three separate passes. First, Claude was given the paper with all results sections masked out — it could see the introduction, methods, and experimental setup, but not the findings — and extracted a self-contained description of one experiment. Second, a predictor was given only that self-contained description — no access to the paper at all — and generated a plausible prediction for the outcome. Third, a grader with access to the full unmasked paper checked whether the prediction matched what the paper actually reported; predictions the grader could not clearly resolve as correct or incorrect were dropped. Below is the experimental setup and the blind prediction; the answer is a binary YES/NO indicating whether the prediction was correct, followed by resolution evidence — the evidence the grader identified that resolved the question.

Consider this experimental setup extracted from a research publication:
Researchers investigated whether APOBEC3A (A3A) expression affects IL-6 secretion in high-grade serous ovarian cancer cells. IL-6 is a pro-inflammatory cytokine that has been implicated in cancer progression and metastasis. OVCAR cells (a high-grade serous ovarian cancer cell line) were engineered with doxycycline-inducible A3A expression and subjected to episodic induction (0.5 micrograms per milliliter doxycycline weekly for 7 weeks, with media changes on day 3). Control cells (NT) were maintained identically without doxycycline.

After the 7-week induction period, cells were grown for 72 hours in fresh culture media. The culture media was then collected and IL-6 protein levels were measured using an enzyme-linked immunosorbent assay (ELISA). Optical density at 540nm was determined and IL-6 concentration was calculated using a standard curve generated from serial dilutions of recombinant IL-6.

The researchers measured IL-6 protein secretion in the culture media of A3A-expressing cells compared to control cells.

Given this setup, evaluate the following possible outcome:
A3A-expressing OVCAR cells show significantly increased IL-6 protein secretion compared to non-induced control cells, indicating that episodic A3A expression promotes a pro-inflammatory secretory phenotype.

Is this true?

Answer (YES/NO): YES